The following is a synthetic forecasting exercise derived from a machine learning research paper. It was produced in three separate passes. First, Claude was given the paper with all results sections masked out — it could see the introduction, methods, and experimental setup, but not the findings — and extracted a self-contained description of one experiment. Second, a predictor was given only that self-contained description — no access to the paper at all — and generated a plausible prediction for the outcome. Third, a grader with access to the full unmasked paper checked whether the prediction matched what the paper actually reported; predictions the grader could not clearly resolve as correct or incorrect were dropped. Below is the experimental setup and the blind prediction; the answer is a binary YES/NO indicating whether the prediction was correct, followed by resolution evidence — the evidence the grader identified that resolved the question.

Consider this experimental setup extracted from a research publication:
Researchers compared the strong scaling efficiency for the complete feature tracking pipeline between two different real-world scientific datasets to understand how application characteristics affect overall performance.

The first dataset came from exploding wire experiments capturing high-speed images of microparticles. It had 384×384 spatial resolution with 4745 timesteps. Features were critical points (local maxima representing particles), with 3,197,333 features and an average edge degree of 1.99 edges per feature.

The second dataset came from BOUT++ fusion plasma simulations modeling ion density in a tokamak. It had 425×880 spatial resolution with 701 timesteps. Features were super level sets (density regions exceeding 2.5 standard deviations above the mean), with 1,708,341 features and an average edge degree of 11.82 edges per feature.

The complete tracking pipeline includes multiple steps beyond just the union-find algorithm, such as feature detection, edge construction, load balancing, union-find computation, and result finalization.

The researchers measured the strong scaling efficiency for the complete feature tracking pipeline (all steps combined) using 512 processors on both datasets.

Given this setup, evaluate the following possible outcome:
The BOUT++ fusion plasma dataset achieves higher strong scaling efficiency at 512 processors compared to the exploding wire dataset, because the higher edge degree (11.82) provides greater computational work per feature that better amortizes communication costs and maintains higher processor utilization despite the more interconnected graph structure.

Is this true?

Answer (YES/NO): NO